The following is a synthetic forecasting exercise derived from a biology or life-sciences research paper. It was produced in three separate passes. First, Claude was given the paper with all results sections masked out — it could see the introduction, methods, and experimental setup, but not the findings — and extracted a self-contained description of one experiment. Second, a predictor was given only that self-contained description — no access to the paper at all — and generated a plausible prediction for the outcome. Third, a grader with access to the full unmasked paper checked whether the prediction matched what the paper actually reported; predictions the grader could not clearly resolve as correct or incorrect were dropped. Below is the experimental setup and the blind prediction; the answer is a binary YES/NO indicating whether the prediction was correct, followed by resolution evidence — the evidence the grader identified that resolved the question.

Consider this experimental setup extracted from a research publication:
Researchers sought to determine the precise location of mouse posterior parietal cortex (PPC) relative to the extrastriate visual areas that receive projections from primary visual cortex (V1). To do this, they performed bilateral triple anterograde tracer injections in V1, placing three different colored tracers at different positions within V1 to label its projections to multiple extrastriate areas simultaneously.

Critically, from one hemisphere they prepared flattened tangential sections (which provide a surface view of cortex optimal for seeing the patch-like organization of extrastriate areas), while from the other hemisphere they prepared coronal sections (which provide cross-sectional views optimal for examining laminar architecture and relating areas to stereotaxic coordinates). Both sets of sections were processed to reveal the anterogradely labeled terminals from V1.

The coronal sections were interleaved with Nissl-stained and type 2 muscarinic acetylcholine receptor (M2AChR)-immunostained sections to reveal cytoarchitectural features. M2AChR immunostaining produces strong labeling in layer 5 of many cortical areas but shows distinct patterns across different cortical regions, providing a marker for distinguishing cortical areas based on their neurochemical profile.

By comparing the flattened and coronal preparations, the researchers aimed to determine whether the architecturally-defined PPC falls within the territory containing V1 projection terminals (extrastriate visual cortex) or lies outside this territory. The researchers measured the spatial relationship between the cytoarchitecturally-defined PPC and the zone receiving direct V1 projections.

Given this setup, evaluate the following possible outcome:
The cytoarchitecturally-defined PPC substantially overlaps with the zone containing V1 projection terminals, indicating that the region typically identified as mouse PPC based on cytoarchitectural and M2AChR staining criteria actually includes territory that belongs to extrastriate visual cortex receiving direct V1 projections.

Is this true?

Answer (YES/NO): NO